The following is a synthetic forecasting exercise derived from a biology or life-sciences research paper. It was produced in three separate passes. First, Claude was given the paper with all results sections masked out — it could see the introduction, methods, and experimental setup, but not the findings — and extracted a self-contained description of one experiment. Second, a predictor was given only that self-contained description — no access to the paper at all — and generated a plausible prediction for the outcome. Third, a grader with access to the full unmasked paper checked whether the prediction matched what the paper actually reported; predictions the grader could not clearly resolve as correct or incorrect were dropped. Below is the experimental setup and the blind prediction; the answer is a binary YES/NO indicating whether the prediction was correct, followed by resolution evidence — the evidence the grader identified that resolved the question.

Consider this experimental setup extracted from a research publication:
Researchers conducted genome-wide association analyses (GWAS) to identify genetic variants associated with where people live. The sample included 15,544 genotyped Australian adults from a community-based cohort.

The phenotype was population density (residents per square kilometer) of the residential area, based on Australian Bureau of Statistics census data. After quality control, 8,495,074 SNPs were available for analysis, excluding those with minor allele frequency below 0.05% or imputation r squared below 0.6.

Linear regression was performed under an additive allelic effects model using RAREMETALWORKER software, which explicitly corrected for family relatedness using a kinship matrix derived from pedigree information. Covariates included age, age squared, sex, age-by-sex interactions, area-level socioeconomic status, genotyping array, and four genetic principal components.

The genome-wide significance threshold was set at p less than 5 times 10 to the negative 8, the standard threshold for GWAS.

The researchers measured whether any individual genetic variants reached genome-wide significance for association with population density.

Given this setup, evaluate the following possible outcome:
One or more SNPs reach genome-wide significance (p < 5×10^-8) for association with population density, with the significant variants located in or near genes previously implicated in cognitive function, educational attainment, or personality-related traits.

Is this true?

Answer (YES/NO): NO